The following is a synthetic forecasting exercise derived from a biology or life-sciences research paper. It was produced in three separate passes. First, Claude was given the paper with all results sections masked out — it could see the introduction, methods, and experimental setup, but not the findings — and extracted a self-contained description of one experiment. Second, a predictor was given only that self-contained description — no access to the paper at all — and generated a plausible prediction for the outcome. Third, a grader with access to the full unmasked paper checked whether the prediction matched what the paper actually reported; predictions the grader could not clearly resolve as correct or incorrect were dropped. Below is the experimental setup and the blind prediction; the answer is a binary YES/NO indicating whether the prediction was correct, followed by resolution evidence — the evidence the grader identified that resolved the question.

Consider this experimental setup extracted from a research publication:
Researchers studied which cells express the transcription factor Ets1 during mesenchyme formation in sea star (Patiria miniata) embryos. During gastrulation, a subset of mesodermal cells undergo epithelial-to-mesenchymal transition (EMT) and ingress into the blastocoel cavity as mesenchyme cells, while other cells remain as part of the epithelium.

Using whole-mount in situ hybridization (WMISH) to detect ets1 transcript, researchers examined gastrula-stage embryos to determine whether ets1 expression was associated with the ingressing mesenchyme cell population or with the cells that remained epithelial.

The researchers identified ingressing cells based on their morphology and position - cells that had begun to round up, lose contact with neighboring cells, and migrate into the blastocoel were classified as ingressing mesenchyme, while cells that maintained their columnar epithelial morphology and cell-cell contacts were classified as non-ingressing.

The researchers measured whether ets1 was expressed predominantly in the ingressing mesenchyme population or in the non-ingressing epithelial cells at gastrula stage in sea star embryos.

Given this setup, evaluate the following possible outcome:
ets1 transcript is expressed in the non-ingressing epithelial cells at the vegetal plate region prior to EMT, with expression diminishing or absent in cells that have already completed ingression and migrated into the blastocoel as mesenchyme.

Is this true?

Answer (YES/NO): NO